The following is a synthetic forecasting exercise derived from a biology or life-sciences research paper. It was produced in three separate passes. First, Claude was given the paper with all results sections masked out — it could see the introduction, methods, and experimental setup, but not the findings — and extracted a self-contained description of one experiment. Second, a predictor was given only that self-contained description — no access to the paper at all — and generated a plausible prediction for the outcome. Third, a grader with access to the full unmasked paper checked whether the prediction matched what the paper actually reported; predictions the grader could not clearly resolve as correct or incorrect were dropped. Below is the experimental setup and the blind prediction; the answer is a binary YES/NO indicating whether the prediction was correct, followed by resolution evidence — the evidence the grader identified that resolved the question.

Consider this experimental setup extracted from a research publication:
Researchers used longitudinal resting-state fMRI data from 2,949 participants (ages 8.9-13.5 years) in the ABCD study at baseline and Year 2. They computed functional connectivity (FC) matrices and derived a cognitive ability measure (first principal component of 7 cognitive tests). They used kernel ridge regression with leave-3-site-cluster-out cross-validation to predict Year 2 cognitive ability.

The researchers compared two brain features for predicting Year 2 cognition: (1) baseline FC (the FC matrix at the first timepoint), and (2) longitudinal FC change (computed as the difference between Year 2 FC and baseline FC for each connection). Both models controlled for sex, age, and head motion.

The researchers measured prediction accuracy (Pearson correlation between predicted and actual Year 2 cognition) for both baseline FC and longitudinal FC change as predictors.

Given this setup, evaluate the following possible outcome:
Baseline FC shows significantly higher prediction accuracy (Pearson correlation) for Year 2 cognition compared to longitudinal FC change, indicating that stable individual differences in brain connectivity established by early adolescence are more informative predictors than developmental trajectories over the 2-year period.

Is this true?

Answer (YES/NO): YES